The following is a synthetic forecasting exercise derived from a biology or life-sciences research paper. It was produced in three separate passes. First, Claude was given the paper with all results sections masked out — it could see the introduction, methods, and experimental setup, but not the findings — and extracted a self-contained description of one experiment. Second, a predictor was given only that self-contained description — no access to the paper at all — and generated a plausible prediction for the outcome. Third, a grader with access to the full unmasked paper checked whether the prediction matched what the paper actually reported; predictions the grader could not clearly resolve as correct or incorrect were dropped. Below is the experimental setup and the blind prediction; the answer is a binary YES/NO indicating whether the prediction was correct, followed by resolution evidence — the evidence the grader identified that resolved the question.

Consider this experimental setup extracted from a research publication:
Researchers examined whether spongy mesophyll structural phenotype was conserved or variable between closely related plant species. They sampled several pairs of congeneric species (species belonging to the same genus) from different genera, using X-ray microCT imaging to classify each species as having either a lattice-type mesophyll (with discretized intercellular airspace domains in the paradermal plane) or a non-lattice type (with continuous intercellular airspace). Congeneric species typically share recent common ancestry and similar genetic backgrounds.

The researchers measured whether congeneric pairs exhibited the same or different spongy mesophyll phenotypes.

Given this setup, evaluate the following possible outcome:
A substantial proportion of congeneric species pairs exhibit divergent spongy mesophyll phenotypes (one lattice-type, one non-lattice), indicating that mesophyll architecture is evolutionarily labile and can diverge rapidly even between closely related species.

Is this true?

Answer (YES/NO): NO